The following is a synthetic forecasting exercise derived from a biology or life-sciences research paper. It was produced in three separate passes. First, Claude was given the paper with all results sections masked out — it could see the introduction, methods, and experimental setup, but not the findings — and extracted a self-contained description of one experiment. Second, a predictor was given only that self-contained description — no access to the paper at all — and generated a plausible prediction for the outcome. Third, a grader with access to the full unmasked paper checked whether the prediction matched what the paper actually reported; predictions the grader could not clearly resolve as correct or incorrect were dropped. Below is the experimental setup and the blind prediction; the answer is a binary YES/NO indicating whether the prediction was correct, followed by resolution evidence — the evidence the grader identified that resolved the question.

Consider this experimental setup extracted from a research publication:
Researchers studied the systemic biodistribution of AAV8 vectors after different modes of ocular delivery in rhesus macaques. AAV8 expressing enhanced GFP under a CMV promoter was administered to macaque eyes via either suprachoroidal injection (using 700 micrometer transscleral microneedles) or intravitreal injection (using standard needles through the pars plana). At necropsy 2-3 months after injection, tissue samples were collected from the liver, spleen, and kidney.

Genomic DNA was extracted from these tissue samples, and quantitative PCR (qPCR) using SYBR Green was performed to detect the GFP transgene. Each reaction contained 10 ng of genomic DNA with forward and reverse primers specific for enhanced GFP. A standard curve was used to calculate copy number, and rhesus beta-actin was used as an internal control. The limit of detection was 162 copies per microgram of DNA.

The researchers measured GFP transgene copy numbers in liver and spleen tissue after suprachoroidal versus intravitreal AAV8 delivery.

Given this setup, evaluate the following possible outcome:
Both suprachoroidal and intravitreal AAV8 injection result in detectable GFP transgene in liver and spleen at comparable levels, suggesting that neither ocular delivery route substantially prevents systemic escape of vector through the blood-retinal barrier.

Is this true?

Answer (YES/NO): NO